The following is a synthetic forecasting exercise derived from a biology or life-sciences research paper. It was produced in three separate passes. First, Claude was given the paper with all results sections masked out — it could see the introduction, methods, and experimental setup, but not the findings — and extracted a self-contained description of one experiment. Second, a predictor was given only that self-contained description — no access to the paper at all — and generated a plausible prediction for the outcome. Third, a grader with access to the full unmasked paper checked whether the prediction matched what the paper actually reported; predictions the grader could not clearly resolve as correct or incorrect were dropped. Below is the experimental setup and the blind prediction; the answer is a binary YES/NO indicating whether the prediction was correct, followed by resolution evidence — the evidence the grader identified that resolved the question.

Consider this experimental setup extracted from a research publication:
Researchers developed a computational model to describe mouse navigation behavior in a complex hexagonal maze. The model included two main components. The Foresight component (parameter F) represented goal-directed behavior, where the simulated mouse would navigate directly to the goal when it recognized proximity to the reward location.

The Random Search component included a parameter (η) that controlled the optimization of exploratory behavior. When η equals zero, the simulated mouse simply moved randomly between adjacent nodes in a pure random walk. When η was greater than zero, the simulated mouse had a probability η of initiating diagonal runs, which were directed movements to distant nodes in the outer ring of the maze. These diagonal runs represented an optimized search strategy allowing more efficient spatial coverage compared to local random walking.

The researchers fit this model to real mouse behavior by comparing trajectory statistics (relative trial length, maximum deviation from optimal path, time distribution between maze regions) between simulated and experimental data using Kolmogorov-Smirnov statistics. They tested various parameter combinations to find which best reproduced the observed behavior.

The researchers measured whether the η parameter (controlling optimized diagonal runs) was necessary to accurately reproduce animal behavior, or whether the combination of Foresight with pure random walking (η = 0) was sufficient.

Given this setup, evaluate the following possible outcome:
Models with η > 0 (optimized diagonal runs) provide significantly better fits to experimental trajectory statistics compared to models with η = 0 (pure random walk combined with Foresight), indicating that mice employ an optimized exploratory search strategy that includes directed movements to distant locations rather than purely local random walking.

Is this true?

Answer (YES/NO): NO